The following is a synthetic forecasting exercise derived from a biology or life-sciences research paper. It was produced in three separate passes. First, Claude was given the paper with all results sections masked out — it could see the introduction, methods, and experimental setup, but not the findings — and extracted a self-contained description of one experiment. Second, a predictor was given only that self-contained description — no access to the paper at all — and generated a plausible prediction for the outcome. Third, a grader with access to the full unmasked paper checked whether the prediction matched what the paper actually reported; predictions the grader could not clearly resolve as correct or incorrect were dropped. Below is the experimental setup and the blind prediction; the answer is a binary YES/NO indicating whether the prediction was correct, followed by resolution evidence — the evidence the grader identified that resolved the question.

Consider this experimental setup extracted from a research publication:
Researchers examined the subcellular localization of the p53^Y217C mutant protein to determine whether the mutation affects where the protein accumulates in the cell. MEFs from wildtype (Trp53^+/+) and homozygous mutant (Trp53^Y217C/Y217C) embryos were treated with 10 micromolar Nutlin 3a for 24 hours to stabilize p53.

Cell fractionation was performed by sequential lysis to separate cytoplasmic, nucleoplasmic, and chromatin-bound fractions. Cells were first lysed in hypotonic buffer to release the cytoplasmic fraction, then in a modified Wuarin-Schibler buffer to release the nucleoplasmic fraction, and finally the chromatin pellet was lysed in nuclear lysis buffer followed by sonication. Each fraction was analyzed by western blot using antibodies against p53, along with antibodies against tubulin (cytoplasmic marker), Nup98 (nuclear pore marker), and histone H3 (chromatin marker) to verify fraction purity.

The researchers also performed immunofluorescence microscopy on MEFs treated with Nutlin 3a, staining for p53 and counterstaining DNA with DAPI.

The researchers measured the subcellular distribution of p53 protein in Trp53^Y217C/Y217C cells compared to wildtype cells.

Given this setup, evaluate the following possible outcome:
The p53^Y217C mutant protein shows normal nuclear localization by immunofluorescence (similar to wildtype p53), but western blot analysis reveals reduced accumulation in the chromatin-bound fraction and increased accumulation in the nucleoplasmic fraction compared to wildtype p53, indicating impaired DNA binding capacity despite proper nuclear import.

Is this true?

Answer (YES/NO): NO